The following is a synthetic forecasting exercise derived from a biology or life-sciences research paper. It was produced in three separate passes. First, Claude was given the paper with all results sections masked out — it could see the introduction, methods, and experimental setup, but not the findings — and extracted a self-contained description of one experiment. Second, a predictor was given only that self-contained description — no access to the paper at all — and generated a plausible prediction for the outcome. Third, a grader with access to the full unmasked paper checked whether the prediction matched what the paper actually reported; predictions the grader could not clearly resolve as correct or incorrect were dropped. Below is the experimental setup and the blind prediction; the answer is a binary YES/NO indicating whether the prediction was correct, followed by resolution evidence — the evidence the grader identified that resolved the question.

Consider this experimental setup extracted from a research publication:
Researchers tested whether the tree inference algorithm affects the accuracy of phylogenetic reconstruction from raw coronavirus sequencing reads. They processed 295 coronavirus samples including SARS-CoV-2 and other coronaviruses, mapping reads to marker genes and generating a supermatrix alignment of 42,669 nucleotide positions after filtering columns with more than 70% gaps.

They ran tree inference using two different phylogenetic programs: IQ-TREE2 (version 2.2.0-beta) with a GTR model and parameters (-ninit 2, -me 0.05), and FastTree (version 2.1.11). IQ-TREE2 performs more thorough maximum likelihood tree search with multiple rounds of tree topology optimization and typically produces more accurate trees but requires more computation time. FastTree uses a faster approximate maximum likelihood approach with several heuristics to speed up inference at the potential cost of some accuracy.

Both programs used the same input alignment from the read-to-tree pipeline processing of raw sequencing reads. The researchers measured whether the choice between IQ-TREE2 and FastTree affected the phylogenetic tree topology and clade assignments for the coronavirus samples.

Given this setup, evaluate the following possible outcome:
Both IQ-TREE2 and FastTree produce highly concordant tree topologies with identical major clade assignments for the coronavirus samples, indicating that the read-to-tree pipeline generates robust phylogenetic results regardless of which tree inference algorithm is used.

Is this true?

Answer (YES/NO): YES